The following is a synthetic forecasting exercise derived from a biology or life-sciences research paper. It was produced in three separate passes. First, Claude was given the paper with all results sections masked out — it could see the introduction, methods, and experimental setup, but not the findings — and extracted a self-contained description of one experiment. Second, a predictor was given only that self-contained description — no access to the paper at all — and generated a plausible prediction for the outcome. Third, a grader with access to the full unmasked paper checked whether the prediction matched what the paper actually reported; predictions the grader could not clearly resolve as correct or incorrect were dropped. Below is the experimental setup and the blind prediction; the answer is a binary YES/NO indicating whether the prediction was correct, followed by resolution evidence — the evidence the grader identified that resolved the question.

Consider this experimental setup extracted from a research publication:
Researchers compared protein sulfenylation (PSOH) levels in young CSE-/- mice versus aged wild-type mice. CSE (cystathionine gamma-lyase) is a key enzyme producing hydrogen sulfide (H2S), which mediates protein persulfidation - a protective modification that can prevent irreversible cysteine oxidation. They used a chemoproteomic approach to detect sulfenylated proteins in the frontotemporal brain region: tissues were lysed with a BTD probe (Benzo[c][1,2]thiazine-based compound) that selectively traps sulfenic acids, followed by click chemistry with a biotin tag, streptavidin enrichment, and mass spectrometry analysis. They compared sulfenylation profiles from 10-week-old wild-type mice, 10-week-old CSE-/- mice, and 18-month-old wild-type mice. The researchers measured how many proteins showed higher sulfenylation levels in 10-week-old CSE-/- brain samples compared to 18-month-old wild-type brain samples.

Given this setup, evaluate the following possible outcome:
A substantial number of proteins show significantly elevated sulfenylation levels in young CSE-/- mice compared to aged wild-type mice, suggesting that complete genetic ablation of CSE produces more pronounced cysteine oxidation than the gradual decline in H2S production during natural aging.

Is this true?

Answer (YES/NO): YES